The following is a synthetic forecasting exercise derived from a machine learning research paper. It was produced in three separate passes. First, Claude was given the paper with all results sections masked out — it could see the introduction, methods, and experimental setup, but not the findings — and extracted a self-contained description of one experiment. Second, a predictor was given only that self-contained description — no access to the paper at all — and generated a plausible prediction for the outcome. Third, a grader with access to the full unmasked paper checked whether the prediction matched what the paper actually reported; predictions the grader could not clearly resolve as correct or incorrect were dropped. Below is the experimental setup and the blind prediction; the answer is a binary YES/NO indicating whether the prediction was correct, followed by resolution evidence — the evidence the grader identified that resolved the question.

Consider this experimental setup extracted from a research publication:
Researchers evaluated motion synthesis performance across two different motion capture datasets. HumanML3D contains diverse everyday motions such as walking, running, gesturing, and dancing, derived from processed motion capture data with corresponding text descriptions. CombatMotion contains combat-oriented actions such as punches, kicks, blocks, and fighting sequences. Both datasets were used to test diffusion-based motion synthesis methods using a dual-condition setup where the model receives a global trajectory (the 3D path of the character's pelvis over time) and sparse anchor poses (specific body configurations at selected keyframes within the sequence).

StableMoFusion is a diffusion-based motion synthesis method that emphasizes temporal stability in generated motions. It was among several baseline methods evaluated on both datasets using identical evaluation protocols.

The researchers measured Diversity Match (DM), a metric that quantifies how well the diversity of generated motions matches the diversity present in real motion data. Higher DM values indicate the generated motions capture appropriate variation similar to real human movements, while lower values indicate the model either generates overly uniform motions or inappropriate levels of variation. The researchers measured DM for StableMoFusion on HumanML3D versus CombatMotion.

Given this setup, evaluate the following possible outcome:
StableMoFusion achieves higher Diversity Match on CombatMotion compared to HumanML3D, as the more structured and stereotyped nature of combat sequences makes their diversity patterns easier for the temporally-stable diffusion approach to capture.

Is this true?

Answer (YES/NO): NO